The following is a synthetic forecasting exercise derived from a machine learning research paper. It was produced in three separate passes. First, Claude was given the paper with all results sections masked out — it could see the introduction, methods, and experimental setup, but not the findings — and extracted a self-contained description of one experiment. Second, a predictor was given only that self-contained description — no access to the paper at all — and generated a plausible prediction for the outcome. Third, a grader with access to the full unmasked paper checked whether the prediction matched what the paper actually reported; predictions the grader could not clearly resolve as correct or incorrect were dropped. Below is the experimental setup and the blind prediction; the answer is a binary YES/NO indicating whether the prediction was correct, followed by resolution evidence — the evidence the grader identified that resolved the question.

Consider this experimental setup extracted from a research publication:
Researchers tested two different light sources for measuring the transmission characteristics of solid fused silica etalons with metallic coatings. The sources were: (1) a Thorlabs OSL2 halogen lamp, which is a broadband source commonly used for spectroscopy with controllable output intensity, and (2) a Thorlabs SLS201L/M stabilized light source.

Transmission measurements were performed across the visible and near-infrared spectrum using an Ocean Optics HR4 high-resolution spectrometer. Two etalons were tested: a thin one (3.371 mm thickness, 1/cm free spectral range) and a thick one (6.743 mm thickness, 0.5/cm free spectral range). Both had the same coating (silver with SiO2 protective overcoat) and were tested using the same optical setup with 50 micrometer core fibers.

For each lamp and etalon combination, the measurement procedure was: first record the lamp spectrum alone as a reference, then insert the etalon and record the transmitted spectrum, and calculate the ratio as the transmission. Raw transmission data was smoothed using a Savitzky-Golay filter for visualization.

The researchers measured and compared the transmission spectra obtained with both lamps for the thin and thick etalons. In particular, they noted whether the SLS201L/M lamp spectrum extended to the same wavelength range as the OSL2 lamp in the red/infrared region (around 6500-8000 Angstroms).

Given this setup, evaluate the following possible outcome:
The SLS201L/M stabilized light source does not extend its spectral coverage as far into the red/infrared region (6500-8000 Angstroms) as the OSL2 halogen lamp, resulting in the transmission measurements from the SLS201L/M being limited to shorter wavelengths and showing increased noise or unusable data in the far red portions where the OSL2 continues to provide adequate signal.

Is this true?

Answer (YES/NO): YES